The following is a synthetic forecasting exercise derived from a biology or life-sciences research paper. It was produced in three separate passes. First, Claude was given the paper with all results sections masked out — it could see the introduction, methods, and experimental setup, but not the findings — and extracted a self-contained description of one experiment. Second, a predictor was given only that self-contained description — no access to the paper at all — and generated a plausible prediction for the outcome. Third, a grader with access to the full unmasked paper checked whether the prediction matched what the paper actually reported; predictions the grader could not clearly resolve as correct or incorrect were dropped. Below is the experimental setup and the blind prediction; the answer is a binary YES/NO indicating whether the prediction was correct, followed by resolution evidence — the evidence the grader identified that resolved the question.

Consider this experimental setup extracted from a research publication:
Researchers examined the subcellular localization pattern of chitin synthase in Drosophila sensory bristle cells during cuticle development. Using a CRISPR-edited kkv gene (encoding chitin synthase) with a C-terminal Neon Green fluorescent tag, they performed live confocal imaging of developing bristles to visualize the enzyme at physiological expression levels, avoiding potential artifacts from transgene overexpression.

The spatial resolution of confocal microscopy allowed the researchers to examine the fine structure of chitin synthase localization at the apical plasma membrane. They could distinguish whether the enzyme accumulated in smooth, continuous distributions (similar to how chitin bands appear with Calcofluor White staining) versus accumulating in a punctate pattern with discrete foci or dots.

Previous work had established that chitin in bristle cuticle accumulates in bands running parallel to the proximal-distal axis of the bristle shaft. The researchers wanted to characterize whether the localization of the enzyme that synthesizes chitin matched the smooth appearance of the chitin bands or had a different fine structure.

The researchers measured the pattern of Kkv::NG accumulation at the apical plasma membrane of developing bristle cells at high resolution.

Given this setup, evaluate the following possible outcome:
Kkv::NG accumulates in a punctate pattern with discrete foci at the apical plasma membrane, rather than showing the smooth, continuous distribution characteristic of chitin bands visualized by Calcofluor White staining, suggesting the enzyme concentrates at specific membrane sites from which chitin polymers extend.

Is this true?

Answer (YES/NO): YES